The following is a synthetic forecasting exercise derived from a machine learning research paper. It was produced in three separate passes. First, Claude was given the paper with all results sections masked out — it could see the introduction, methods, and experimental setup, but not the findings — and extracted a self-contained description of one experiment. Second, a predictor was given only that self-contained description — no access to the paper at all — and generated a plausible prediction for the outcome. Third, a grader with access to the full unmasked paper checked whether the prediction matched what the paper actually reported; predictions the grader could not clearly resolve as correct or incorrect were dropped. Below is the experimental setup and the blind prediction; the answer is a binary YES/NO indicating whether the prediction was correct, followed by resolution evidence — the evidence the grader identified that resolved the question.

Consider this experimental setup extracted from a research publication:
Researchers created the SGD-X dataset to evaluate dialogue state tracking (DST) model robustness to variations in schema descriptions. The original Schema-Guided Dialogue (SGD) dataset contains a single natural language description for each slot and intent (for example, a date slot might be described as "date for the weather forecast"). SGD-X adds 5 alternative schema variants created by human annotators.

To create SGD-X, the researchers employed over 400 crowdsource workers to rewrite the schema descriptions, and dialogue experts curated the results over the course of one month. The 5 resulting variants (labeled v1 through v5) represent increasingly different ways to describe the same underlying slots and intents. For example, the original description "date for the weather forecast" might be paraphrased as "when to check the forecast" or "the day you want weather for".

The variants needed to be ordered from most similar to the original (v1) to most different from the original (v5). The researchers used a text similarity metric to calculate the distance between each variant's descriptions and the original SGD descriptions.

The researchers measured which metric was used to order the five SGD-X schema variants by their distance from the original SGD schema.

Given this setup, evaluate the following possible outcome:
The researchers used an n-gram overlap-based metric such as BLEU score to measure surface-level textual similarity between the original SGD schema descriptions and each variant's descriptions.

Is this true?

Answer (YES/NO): NO